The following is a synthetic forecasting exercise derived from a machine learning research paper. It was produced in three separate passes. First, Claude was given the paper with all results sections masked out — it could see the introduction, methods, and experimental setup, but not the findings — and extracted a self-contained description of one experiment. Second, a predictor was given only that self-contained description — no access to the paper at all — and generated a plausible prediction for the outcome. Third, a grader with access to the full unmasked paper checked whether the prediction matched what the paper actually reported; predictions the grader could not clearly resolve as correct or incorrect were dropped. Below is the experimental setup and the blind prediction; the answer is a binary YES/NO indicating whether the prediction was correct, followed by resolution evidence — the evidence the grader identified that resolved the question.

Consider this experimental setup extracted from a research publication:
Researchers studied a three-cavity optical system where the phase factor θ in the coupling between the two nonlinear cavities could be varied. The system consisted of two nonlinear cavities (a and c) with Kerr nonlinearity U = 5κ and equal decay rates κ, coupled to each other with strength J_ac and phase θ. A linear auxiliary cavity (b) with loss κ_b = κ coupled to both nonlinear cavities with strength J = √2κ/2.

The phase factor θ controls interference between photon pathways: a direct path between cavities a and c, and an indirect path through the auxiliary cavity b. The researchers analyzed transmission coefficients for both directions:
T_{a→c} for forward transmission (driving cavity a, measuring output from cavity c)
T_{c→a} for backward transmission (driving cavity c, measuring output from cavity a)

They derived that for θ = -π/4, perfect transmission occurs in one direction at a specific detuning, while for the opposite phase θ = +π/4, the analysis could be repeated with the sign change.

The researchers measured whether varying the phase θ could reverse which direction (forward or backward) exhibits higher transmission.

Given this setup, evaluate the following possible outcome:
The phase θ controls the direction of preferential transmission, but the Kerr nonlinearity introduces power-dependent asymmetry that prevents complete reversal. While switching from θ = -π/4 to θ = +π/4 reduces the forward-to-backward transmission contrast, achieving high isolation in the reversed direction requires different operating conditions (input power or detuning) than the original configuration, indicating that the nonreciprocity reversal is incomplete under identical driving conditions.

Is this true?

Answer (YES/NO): NO